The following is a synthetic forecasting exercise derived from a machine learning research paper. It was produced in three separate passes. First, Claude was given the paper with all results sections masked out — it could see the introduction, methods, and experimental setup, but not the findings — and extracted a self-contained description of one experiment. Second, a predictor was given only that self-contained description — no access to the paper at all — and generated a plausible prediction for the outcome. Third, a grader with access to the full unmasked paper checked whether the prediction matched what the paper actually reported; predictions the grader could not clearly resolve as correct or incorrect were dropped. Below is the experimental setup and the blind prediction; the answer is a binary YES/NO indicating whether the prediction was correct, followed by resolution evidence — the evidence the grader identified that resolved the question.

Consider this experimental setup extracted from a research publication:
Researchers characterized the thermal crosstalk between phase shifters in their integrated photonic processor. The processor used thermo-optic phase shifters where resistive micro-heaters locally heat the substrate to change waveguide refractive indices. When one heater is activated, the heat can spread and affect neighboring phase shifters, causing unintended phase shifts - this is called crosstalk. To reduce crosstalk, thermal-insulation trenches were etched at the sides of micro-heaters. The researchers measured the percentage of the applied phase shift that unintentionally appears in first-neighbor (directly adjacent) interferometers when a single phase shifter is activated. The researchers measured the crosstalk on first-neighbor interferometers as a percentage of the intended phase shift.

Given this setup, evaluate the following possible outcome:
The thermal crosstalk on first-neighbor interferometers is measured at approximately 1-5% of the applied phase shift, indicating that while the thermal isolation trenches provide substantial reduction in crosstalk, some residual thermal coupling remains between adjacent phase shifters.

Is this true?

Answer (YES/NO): NO